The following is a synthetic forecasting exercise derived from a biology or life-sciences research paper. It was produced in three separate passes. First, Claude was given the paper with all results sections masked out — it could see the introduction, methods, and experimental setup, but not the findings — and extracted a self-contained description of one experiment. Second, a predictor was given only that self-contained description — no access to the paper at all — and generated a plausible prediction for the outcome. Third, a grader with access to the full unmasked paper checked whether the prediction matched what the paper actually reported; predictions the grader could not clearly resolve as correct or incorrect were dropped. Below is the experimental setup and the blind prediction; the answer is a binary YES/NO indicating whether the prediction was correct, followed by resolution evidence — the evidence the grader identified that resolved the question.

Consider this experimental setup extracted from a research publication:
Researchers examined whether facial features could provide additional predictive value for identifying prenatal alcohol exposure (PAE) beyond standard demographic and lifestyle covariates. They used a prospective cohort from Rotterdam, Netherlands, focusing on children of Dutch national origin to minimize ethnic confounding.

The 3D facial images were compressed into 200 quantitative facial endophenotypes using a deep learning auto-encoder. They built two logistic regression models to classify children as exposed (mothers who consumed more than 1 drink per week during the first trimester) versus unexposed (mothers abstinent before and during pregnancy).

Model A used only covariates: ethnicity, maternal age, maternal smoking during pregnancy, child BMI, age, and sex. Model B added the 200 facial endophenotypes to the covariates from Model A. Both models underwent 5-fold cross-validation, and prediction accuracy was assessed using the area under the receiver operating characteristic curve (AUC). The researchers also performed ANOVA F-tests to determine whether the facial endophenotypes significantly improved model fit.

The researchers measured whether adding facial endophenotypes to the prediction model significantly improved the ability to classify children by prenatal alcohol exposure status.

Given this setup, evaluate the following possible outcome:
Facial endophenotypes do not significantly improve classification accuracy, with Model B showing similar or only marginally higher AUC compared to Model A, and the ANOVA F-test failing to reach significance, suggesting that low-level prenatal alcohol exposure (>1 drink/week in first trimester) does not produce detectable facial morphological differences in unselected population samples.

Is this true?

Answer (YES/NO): NO